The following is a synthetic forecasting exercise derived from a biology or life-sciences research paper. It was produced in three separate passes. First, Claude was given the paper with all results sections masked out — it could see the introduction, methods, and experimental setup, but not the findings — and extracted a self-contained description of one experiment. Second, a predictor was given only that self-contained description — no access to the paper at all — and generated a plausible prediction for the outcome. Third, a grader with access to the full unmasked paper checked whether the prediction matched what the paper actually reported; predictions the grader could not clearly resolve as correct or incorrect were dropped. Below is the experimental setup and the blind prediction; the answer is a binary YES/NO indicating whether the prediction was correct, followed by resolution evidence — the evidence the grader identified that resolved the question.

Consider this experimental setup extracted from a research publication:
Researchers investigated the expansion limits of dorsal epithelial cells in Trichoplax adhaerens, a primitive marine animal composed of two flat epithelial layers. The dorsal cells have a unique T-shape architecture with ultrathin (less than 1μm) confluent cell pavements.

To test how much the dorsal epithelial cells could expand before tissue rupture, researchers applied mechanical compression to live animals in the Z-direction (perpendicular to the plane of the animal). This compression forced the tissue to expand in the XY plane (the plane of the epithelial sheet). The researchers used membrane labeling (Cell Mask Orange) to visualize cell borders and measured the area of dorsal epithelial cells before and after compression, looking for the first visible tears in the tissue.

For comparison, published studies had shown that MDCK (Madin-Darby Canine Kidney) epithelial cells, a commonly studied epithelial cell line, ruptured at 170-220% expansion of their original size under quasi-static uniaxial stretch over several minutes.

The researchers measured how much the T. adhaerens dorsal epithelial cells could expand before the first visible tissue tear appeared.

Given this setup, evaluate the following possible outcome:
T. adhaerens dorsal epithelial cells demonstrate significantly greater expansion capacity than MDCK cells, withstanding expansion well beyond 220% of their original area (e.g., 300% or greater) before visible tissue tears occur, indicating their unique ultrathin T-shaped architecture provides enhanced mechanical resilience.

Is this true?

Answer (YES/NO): YES